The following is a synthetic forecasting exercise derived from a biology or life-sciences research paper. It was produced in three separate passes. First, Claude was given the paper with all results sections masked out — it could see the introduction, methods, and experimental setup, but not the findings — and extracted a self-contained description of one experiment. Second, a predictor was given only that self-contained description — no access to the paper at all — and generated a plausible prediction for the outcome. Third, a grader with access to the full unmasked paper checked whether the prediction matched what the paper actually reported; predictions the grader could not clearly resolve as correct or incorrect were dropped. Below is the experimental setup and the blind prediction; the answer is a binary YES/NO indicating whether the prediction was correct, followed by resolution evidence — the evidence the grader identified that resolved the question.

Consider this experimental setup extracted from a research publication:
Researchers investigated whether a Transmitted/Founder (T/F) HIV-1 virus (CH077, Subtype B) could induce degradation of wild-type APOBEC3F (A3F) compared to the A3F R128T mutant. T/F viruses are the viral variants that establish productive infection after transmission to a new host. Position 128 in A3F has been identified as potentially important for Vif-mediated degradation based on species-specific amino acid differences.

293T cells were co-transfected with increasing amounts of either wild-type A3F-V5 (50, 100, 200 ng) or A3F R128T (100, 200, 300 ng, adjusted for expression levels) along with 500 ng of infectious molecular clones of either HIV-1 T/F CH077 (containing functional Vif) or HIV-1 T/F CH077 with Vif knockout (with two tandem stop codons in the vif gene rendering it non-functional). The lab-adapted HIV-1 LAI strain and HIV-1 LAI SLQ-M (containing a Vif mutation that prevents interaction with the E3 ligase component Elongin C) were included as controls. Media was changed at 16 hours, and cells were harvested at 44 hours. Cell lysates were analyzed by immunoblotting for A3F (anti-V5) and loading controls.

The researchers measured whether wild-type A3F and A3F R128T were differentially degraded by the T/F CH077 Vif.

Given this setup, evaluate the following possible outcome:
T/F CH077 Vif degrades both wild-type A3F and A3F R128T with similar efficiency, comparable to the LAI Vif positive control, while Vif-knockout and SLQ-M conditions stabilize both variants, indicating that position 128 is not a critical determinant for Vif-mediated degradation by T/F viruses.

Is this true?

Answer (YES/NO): NO